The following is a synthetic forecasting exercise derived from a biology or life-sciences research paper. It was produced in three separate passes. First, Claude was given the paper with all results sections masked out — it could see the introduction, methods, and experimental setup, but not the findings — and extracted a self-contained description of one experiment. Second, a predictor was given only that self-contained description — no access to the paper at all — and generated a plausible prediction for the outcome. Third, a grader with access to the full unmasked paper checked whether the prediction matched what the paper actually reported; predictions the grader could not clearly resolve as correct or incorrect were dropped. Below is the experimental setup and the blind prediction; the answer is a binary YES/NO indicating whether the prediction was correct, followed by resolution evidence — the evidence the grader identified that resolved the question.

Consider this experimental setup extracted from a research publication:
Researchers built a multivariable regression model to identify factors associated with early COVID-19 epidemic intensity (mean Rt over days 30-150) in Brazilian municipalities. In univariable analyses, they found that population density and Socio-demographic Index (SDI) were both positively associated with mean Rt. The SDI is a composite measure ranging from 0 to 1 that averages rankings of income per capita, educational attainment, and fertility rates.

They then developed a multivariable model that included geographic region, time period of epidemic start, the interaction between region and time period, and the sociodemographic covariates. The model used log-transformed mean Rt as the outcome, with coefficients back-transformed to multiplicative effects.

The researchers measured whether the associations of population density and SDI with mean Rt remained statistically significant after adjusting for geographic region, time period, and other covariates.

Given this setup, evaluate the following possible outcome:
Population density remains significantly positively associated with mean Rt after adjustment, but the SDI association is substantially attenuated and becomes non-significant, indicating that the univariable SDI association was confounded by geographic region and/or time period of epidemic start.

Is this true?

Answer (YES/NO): NO